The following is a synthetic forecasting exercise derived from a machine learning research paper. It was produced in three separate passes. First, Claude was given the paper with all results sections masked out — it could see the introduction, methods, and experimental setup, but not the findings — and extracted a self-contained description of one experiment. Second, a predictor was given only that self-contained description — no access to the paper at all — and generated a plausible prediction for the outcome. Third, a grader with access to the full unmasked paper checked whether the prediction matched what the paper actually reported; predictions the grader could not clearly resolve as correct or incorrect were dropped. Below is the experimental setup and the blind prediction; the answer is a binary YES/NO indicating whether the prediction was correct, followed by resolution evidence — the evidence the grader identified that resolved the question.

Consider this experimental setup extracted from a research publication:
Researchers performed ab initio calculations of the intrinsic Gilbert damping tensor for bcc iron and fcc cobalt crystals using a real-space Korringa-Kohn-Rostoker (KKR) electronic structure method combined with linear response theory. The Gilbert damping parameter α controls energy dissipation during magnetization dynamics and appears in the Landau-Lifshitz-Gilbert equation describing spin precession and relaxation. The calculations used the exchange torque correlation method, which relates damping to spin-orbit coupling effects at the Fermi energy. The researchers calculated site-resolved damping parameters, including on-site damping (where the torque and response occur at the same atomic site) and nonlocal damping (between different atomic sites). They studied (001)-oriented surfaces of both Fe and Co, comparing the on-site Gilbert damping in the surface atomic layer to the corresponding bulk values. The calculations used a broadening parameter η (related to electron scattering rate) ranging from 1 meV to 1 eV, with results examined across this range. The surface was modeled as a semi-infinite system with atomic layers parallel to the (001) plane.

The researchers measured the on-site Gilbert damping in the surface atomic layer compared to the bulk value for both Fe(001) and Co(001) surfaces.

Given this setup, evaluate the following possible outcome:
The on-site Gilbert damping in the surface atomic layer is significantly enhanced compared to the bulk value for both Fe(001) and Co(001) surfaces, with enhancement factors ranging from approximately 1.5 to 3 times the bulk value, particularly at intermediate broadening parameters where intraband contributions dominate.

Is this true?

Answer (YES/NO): NO